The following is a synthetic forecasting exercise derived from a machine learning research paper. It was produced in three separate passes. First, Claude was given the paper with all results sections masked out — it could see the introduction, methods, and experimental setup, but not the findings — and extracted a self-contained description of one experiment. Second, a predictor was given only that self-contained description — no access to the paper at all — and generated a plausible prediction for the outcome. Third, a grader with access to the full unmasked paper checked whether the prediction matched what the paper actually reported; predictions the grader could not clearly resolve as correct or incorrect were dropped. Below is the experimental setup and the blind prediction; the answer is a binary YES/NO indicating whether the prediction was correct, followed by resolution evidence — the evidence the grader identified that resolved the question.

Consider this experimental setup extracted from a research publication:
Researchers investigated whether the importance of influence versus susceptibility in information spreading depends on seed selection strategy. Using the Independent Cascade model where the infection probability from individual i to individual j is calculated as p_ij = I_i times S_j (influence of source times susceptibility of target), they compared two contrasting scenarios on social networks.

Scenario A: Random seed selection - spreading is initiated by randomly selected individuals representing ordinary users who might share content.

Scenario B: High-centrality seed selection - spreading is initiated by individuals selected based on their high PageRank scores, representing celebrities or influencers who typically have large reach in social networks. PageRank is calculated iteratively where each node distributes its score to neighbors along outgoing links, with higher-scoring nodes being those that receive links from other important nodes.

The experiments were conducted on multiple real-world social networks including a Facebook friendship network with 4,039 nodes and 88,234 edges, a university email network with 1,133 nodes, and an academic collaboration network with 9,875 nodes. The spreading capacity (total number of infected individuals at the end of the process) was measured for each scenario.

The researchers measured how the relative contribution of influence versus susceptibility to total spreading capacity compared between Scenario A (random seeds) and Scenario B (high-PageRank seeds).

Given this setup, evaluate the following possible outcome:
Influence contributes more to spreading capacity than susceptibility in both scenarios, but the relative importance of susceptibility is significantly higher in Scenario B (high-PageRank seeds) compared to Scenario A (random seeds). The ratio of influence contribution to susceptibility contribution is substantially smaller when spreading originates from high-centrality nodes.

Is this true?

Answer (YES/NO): NO